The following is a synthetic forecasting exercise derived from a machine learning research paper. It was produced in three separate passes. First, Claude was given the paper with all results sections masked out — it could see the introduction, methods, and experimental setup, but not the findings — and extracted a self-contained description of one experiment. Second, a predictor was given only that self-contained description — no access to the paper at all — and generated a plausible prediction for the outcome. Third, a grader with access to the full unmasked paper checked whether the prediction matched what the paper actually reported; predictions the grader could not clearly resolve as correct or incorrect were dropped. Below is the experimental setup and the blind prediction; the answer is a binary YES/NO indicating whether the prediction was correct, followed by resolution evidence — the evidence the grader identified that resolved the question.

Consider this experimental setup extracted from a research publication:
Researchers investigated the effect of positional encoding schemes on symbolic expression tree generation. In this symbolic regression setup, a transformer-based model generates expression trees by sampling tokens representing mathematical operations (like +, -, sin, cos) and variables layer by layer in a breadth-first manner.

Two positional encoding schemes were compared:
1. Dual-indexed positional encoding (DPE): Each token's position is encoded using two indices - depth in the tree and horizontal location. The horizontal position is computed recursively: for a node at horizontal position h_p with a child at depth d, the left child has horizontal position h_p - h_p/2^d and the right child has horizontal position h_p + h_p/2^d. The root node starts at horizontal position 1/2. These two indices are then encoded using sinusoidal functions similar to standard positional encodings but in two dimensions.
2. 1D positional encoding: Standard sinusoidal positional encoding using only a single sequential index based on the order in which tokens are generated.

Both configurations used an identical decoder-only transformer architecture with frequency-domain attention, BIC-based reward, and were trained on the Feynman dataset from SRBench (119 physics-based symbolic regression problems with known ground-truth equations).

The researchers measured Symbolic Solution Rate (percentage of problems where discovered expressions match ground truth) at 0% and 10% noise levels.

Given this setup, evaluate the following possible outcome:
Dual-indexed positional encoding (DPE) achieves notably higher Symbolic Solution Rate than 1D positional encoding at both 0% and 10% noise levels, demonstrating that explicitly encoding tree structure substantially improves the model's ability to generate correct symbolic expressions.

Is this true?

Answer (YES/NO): NO